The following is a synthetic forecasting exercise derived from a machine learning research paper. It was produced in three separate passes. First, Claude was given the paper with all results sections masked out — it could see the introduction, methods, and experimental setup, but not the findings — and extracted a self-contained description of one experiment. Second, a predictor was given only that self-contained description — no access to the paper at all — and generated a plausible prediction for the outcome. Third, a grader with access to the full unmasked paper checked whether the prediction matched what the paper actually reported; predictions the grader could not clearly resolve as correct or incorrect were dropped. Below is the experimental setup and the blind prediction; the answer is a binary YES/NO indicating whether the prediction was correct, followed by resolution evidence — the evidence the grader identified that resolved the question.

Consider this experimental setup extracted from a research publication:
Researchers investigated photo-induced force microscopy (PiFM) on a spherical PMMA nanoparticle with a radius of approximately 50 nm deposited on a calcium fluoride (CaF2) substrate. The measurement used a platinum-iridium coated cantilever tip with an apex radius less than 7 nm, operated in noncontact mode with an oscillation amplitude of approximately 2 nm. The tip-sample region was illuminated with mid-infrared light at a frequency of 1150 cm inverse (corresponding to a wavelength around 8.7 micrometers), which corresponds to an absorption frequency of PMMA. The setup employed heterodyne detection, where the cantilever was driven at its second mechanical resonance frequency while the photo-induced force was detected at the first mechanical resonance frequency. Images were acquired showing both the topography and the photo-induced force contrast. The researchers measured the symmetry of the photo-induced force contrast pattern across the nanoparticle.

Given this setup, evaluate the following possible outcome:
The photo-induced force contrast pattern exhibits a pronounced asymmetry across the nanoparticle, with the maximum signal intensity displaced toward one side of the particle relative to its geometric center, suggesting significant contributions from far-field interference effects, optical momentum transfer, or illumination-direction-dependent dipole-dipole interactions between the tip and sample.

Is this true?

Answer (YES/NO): YES